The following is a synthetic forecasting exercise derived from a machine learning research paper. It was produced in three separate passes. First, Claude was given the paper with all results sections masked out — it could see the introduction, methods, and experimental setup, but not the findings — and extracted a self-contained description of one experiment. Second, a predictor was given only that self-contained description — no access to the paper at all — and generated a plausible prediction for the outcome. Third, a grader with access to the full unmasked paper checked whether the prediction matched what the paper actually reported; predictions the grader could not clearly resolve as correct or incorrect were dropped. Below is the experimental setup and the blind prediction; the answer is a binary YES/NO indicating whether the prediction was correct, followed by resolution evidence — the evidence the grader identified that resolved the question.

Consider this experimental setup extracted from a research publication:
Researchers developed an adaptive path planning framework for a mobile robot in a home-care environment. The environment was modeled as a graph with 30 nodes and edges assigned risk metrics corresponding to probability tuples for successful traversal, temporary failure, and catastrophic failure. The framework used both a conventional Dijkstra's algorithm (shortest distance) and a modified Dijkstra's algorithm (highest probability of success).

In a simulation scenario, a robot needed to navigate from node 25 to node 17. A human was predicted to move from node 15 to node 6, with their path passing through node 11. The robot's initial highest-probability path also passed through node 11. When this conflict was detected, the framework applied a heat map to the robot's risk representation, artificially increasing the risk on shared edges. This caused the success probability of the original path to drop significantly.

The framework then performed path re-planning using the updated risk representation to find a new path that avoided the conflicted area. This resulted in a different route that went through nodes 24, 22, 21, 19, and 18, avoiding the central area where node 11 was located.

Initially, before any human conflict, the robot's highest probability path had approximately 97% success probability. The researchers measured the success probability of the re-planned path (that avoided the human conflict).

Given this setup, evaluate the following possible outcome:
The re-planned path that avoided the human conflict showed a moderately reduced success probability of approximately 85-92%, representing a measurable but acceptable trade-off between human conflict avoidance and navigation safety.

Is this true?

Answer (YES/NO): NO